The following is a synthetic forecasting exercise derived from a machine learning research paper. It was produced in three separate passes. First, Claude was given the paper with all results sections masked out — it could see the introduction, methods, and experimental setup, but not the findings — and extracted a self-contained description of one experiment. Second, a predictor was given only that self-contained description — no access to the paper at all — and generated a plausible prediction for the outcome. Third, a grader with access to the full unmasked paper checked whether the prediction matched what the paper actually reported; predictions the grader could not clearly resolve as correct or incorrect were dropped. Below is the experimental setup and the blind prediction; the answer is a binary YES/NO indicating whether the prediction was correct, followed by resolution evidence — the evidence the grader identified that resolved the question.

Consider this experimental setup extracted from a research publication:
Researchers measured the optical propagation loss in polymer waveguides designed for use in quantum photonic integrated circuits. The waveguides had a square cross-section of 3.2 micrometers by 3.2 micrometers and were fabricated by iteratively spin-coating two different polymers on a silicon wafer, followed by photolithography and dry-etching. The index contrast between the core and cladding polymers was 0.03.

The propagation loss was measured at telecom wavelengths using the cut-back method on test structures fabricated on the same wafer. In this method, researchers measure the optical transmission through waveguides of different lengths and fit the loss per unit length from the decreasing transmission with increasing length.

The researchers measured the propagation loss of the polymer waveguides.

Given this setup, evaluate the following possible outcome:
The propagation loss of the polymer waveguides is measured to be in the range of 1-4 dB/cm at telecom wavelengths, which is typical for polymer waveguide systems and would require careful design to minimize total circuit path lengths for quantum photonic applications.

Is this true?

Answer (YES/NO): NO